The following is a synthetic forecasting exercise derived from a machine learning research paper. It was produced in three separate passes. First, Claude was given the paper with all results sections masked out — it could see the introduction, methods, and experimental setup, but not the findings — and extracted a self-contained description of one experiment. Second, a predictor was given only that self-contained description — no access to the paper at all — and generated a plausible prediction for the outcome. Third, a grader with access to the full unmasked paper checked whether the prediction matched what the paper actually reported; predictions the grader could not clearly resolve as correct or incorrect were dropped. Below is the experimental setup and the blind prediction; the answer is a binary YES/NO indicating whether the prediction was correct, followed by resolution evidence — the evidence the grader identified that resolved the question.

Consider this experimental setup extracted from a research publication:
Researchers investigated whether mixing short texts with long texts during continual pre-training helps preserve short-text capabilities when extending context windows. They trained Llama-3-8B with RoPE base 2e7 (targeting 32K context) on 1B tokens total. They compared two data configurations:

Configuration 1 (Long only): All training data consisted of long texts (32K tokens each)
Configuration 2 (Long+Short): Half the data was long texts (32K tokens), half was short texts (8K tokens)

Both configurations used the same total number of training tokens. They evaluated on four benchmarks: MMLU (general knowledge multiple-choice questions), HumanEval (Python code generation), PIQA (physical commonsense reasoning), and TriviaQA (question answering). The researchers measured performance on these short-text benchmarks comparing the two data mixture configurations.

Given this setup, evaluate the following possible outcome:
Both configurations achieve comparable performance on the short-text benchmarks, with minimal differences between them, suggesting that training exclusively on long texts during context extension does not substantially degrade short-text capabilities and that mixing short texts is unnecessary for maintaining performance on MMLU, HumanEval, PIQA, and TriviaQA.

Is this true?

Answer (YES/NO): NO